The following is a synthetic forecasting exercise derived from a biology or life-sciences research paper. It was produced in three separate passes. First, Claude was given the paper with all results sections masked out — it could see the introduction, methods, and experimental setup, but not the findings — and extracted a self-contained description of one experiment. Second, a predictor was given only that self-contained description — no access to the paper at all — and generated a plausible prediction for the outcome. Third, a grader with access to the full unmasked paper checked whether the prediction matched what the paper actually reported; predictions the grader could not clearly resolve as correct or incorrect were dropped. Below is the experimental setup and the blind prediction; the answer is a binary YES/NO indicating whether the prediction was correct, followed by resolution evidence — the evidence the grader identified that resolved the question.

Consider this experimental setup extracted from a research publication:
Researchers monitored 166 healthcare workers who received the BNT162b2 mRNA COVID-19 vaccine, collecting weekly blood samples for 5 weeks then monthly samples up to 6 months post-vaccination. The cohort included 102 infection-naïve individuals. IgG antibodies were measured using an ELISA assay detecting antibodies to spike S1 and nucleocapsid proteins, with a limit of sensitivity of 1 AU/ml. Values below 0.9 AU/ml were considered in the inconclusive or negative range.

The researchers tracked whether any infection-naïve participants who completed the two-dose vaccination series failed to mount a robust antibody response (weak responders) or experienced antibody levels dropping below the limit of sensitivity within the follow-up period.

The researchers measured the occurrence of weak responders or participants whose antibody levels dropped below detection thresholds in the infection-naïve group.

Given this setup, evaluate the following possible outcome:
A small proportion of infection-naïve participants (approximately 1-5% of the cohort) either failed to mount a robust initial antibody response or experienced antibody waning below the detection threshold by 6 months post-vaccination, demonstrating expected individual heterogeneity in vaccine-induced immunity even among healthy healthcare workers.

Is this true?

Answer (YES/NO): YES